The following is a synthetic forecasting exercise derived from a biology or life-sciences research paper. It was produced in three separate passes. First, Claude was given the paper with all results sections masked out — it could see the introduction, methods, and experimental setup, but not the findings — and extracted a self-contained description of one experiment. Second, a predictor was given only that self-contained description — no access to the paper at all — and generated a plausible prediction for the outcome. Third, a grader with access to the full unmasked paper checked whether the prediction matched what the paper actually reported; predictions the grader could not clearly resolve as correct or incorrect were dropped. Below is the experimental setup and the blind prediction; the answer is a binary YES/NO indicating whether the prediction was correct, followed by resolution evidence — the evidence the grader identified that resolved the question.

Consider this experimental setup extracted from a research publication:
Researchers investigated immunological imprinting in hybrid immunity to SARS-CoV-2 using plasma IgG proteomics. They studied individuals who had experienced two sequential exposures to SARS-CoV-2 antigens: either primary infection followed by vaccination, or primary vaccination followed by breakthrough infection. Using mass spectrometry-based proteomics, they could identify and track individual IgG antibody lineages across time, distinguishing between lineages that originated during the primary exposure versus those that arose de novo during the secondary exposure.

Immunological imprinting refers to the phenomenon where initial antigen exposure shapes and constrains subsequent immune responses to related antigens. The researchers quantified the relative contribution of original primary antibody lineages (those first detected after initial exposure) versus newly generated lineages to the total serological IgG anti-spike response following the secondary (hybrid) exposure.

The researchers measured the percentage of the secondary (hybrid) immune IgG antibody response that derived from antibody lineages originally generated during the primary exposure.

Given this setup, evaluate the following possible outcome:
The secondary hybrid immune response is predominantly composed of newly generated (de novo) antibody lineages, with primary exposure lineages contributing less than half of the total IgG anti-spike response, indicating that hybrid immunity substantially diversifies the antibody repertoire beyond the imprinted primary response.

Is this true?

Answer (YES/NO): NO